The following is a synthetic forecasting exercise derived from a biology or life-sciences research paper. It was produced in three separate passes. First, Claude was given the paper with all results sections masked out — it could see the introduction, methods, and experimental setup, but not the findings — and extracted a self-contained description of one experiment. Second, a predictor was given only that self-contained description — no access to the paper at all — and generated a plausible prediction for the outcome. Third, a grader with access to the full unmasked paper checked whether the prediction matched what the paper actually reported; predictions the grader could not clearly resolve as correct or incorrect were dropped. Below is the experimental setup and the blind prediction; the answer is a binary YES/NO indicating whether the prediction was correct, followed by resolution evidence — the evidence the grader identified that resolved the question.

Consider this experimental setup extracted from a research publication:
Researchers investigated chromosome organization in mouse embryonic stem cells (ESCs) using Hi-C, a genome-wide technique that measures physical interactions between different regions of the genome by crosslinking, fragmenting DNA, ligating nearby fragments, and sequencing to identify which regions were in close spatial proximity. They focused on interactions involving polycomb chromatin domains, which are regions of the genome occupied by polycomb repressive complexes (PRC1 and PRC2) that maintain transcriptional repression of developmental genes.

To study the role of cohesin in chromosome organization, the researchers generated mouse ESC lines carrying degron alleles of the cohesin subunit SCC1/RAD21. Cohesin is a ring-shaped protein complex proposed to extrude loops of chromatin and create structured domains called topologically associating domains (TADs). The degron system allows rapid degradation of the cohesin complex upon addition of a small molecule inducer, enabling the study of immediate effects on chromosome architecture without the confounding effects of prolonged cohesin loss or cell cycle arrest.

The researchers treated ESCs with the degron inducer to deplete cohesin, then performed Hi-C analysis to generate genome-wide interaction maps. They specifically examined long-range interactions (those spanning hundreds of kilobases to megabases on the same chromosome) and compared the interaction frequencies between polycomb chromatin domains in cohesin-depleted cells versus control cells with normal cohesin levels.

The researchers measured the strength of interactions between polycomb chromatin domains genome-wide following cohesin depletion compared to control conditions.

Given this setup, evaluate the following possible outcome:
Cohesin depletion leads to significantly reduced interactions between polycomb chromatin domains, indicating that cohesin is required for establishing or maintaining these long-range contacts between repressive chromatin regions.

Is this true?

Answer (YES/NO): NO